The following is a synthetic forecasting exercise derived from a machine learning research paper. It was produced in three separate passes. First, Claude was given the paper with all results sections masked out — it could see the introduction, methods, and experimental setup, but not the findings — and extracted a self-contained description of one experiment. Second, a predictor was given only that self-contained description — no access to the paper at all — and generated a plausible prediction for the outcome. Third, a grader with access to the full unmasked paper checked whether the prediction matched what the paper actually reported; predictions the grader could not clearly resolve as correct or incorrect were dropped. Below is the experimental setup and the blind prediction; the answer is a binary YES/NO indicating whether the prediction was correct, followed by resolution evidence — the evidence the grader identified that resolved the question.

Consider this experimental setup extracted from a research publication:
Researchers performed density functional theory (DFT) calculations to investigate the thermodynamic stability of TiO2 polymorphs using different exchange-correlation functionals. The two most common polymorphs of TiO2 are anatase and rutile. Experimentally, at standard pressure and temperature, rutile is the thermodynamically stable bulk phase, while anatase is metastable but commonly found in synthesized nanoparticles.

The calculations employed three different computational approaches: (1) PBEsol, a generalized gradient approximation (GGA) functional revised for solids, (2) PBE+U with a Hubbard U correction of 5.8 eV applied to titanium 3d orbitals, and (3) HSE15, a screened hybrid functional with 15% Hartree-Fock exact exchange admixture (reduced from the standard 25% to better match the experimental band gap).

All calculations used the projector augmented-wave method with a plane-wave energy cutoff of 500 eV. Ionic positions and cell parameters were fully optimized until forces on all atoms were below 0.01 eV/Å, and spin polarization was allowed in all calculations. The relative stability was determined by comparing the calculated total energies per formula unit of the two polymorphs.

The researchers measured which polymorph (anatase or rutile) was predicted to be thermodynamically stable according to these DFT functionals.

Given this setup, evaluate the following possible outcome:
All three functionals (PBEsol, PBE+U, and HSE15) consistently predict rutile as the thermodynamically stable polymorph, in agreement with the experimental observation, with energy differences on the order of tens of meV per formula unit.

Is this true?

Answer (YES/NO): NO